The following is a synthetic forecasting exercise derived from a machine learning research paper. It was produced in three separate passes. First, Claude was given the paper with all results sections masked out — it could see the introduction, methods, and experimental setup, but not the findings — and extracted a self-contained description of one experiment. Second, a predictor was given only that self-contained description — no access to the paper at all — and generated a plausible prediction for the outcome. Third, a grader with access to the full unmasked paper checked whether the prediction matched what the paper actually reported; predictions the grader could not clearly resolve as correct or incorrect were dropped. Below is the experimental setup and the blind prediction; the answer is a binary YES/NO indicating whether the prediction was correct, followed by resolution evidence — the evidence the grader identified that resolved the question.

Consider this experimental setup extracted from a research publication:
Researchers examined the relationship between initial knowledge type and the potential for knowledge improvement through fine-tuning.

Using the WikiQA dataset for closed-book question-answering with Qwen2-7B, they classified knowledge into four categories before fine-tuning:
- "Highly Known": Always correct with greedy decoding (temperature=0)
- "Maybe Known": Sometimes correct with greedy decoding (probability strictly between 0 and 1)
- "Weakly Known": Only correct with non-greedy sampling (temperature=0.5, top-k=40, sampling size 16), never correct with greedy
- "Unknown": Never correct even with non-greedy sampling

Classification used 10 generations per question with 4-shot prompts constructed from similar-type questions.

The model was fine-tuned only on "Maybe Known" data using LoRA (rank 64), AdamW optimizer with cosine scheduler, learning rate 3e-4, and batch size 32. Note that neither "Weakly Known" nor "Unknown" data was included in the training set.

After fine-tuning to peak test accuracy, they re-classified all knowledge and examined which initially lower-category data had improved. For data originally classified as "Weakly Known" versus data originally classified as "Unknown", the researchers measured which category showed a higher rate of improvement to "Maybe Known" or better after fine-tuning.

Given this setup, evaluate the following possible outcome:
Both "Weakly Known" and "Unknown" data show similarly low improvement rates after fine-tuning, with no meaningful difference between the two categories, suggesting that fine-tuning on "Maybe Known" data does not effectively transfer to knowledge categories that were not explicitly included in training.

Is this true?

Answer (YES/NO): NO